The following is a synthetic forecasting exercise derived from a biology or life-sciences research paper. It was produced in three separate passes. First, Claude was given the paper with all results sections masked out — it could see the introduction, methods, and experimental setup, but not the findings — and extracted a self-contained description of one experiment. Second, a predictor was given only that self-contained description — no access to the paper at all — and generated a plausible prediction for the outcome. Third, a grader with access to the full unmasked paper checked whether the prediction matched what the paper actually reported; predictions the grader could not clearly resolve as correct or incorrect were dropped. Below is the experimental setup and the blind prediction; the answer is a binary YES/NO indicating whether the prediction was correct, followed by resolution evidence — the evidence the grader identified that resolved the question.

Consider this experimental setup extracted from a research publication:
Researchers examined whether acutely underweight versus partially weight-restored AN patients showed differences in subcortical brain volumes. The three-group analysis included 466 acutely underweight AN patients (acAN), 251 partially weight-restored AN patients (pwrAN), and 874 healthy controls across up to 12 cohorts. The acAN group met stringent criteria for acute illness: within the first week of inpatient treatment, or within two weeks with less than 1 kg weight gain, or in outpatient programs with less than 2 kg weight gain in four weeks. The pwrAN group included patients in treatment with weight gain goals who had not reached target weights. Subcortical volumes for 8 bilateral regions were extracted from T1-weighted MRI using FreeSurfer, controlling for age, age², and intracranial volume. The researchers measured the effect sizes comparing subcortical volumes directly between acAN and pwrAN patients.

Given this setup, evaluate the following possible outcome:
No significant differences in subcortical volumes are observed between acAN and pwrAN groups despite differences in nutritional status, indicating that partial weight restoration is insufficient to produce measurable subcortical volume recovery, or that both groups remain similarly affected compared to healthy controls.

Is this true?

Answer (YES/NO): NO